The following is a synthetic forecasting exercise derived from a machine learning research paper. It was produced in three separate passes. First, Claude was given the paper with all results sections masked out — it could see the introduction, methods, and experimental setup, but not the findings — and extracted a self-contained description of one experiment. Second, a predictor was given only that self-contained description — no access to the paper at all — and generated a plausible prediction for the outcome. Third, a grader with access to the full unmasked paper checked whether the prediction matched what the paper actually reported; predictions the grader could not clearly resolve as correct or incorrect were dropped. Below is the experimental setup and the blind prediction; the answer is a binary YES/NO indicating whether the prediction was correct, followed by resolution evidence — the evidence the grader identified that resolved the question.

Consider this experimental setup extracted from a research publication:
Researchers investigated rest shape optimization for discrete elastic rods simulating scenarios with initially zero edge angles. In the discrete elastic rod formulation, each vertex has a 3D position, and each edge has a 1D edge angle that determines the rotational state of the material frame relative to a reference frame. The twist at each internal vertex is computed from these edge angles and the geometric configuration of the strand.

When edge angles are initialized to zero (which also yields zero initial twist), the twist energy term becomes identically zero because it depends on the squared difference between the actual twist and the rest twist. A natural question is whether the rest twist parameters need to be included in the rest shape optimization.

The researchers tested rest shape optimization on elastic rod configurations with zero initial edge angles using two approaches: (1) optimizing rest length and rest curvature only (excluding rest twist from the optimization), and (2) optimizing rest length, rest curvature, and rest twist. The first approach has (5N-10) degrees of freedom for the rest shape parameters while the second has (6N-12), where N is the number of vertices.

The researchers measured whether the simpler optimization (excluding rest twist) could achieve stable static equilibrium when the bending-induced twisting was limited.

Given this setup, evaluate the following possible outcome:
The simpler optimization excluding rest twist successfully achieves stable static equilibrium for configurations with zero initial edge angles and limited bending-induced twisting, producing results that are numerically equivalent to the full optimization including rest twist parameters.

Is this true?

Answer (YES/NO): NO